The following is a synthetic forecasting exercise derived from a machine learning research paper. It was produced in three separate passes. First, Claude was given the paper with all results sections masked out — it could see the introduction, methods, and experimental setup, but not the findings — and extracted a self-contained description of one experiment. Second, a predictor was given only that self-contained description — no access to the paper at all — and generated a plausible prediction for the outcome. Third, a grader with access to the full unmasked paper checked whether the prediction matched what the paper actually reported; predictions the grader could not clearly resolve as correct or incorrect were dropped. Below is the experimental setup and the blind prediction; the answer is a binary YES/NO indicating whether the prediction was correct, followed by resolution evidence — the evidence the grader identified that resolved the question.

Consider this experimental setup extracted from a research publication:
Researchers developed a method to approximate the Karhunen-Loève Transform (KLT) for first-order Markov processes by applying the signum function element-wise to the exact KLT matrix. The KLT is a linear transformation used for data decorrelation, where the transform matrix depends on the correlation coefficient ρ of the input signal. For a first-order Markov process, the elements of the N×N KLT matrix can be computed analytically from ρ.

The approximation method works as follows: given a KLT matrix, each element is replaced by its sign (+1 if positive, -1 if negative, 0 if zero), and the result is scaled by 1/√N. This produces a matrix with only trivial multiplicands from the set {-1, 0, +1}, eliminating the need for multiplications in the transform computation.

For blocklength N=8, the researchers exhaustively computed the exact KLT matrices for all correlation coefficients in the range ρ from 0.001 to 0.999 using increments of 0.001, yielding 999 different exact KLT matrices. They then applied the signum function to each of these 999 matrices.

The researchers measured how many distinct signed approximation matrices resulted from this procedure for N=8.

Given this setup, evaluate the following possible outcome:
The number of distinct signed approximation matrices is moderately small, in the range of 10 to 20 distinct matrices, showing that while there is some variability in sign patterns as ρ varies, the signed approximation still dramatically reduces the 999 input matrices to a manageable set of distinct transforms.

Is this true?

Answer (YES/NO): NO